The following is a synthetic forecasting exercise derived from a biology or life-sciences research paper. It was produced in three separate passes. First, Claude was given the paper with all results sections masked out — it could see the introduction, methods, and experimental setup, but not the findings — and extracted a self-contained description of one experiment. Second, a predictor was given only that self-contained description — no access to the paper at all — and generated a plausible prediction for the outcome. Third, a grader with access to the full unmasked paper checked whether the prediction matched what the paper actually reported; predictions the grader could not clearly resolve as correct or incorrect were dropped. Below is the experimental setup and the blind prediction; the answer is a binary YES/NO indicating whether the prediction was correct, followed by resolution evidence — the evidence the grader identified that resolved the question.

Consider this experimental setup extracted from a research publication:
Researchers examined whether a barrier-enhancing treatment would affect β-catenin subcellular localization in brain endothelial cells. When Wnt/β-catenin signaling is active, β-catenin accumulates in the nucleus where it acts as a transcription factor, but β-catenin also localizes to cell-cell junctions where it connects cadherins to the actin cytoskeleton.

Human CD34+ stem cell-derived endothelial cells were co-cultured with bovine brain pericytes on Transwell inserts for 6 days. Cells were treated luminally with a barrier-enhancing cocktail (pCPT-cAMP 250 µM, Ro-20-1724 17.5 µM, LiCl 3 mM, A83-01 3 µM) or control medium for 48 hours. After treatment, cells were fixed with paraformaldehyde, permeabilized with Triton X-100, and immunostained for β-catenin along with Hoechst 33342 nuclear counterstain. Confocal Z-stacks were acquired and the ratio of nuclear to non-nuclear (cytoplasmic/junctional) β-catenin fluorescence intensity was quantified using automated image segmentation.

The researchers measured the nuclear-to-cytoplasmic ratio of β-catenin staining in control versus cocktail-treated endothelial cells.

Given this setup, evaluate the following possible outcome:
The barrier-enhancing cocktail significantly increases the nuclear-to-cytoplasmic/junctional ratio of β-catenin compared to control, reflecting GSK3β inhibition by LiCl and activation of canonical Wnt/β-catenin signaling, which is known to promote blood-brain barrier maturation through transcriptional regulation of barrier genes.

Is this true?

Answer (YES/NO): YES